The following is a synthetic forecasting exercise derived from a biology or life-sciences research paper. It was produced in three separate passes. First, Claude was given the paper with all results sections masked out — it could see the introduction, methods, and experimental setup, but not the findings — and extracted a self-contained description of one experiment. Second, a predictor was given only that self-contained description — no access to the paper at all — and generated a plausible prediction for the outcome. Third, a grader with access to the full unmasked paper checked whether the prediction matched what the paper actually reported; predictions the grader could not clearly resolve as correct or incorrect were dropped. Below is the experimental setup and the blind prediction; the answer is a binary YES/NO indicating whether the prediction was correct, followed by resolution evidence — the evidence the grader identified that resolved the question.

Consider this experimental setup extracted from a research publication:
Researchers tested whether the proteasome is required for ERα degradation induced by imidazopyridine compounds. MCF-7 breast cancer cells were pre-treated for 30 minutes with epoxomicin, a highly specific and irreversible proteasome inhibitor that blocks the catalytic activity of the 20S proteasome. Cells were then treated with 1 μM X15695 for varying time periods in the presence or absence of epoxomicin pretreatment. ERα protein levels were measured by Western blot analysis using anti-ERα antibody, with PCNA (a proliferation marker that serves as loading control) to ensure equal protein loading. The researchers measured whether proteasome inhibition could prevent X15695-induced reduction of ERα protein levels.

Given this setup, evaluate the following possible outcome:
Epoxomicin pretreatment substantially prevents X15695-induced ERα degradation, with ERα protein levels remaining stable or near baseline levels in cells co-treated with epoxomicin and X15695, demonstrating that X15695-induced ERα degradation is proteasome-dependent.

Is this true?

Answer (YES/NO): YES